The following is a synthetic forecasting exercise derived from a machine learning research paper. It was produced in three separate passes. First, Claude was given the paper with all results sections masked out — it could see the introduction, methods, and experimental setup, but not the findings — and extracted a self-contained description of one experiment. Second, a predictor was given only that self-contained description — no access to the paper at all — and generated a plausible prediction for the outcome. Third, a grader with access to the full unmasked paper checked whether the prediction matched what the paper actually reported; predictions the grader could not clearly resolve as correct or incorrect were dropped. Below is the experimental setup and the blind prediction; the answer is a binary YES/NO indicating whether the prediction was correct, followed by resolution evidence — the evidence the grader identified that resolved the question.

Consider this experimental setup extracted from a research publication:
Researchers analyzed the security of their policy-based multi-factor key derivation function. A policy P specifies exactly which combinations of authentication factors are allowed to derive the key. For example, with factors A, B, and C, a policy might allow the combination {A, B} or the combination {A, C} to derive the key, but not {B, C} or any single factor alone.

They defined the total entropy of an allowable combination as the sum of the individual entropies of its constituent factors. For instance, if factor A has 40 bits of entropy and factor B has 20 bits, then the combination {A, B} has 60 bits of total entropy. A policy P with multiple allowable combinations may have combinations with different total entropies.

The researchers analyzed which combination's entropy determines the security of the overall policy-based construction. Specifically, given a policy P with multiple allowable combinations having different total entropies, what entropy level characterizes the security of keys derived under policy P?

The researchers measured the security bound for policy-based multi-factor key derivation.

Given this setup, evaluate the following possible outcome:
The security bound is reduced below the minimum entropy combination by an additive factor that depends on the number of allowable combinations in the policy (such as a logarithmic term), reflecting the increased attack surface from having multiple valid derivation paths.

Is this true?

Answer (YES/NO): NO